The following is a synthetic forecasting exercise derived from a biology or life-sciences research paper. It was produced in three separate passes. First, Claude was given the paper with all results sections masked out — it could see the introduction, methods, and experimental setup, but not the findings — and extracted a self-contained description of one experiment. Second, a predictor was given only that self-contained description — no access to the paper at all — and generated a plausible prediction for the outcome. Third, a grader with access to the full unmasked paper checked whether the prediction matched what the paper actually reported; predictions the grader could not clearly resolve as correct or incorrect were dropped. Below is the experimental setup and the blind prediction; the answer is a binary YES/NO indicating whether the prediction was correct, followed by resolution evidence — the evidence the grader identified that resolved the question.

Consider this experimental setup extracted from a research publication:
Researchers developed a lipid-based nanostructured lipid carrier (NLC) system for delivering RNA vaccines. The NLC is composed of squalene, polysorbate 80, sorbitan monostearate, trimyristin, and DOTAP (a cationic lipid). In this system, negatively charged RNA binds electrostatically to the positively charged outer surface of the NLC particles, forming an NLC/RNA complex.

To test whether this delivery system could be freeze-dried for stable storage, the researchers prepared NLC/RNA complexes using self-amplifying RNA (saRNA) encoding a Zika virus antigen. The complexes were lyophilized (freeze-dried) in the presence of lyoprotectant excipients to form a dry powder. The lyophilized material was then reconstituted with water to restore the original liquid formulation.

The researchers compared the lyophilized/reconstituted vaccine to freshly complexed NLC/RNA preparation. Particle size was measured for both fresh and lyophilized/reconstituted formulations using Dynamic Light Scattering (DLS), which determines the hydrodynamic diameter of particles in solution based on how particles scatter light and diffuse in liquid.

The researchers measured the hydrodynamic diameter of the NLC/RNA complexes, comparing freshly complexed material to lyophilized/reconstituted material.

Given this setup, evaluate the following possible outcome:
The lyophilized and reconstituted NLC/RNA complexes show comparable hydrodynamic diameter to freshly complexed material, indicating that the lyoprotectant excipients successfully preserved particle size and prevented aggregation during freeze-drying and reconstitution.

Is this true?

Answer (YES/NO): NO